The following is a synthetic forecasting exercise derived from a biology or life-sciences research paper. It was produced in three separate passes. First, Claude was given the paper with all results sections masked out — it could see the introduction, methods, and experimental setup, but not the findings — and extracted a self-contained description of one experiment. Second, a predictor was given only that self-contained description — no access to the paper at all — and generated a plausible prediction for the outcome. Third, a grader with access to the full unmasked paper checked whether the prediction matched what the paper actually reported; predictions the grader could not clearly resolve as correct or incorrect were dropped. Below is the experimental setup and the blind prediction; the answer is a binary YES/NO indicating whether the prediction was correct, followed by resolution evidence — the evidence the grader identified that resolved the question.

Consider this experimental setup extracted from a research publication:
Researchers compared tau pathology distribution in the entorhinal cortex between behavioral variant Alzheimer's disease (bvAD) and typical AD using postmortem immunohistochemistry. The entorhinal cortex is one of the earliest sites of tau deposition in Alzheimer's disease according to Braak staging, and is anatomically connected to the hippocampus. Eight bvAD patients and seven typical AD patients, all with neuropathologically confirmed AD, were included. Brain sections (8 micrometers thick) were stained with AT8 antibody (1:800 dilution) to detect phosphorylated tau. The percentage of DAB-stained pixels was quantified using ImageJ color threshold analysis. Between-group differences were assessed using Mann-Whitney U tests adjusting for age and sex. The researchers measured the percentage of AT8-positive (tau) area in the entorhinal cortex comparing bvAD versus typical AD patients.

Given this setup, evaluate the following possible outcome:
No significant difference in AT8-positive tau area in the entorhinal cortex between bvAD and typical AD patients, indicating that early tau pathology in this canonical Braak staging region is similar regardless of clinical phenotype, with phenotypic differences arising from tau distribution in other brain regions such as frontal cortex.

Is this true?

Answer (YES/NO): YES